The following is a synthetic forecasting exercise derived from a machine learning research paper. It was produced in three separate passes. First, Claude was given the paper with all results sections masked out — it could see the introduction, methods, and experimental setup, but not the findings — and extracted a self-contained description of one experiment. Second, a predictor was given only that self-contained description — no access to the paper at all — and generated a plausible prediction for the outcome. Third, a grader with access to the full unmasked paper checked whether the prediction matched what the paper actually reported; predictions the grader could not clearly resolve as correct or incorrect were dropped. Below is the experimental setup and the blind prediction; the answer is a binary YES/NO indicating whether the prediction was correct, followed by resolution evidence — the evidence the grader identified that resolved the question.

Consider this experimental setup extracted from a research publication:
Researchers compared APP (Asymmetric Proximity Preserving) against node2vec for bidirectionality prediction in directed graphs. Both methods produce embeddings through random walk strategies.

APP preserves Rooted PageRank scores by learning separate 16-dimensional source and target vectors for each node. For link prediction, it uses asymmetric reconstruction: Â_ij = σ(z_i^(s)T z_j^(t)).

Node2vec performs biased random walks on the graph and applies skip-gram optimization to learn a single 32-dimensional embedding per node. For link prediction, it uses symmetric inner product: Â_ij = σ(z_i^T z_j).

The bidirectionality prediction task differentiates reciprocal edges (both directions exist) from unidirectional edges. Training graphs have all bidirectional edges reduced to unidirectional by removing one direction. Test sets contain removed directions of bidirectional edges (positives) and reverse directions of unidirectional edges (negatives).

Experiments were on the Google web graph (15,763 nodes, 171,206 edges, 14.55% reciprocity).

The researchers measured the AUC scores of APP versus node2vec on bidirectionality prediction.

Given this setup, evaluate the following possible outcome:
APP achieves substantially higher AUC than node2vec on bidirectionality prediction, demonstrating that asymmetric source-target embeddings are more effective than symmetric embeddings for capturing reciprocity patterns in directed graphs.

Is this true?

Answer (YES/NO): NO